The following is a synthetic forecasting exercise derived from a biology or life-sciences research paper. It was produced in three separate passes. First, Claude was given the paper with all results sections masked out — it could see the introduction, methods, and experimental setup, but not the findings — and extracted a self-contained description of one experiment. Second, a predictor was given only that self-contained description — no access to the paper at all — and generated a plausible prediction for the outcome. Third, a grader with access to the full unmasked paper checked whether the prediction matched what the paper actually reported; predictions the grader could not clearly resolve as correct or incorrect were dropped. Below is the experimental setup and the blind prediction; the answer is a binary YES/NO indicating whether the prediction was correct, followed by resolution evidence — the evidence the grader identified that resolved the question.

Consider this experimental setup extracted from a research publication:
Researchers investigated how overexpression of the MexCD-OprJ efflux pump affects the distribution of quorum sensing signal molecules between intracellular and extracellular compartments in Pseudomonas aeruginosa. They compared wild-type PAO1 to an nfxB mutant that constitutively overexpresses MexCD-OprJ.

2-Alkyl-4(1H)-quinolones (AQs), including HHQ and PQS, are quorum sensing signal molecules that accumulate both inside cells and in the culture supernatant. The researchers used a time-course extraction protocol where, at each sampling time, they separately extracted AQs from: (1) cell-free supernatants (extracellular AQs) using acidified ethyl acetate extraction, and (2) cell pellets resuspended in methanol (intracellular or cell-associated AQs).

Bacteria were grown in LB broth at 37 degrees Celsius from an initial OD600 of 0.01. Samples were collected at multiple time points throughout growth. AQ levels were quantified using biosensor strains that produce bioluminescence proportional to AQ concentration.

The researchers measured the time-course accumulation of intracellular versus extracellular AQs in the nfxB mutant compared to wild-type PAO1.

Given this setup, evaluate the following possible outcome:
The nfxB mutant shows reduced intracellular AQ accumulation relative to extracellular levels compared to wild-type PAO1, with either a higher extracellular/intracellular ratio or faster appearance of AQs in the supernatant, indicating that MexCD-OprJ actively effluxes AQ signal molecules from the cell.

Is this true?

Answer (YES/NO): YES